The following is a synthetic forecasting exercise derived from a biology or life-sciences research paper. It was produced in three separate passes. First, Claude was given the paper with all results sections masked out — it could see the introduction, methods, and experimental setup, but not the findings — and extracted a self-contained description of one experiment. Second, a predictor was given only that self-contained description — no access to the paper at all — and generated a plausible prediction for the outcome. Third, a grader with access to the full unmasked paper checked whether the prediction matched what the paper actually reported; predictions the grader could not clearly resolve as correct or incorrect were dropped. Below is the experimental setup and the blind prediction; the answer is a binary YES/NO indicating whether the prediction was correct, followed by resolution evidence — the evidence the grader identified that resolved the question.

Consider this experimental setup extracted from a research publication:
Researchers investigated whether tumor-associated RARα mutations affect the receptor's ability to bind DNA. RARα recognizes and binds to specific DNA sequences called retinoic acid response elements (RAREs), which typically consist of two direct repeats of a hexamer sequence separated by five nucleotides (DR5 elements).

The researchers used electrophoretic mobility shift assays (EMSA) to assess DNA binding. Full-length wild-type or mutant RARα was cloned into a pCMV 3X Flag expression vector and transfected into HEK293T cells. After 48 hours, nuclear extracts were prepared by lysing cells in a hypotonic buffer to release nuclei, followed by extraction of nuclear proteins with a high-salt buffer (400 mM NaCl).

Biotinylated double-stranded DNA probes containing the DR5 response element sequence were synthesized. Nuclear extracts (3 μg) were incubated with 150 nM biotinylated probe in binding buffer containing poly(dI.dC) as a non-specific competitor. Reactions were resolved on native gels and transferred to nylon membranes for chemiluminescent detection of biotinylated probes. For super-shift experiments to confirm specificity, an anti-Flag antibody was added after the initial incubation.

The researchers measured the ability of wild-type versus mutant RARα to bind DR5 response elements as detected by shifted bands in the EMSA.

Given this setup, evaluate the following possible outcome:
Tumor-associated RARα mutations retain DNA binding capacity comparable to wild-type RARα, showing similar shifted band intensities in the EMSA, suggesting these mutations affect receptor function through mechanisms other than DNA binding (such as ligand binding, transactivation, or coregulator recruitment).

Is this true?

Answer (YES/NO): YES